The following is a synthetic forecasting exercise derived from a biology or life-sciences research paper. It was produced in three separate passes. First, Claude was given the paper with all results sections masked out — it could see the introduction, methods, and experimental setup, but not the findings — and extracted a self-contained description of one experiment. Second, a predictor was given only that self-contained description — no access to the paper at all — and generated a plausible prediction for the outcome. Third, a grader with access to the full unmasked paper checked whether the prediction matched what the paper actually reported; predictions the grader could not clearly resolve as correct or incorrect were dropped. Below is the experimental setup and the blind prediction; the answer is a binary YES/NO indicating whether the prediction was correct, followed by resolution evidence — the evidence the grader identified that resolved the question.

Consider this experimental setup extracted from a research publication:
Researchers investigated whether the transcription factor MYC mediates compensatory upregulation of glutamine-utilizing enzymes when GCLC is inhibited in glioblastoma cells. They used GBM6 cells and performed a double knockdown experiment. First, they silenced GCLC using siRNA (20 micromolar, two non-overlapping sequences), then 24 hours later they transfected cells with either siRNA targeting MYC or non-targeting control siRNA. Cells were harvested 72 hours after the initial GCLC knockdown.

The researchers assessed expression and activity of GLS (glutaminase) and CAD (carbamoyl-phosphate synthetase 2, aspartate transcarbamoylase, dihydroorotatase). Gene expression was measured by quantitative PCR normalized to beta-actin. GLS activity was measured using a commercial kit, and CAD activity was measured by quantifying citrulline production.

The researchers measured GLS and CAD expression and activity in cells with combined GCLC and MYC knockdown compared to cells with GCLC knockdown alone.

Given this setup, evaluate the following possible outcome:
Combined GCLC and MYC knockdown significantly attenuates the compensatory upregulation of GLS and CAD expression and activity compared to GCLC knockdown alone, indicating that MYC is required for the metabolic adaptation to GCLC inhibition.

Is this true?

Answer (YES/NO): YES